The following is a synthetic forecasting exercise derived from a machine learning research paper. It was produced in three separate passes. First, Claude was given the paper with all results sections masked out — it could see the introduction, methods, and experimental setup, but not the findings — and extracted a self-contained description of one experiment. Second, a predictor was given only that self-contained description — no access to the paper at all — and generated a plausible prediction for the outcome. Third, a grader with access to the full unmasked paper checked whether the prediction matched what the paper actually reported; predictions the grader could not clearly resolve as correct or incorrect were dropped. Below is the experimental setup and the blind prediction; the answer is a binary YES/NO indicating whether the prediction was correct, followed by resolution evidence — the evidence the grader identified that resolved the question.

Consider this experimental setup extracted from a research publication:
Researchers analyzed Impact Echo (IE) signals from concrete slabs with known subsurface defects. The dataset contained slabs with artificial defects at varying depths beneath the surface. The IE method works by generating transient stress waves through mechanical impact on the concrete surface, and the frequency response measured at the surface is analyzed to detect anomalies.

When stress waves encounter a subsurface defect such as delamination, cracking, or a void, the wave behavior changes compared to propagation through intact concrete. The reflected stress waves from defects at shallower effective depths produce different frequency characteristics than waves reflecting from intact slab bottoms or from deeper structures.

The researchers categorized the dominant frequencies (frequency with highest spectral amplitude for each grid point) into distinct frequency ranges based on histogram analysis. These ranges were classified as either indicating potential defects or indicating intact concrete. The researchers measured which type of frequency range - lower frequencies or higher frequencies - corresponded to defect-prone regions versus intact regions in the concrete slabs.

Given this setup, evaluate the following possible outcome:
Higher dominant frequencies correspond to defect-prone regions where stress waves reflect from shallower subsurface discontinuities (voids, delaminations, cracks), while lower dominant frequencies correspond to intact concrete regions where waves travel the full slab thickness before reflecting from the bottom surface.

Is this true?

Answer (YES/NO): NO